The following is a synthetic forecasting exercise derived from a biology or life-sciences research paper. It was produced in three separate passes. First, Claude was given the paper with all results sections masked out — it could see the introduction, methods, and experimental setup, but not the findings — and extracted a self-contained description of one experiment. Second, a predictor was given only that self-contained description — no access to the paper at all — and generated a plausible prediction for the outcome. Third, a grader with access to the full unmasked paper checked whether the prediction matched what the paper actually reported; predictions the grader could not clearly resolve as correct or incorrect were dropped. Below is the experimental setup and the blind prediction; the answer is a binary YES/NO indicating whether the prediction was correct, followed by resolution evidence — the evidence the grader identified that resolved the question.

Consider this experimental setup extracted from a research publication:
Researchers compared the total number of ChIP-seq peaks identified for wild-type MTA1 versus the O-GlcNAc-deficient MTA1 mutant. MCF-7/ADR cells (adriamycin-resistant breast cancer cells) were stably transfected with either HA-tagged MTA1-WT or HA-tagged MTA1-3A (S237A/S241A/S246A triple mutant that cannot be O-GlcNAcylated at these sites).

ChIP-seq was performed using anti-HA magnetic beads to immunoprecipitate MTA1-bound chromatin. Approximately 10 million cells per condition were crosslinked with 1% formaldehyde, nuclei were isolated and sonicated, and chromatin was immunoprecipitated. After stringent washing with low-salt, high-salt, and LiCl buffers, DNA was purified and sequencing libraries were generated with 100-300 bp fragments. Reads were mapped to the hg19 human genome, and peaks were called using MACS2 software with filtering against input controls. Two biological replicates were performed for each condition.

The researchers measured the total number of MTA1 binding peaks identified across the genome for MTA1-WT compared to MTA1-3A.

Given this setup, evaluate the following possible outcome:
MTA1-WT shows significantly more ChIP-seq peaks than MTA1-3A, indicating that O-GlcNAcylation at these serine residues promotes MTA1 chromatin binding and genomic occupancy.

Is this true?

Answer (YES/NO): YES